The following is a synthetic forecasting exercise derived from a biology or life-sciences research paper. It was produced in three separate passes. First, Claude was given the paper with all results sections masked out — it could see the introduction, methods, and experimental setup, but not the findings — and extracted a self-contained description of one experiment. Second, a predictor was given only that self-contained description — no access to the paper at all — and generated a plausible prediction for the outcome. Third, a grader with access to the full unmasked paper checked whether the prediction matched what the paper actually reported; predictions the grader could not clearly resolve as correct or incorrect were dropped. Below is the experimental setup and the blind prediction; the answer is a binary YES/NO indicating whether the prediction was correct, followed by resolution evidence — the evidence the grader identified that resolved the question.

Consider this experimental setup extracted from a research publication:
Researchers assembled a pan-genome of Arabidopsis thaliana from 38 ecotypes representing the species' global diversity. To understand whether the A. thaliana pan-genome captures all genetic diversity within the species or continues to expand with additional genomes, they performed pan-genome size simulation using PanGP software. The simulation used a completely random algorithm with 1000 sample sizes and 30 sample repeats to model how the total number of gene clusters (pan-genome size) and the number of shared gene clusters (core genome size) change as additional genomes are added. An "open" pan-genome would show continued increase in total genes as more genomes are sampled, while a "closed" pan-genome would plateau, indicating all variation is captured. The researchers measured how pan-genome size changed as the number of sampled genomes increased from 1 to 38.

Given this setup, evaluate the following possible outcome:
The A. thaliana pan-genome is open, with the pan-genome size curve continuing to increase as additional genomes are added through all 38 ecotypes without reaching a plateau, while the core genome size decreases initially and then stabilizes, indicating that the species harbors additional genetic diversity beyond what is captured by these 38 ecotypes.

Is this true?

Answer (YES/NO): NO